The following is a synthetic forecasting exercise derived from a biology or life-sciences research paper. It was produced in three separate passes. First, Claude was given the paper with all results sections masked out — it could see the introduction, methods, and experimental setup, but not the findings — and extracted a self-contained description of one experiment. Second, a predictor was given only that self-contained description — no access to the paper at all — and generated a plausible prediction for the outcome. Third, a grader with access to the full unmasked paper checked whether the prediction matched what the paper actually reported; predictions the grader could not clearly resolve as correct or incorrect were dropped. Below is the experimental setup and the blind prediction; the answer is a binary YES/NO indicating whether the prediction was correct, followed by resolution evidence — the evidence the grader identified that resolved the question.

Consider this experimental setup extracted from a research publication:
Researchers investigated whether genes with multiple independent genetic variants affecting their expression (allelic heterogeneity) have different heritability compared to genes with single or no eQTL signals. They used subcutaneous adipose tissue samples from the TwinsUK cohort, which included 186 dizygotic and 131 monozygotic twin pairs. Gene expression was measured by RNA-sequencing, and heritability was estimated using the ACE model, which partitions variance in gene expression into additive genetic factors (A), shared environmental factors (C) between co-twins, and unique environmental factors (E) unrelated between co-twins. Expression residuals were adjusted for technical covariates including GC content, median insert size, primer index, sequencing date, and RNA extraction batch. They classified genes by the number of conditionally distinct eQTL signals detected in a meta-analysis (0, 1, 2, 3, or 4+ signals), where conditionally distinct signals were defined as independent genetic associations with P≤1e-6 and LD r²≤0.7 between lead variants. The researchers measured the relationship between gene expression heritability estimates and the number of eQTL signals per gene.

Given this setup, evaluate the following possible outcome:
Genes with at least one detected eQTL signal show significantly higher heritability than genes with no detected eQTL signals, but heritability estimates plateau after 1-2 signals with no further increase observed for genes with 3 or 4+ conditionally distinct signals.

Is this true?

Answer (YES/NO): NO